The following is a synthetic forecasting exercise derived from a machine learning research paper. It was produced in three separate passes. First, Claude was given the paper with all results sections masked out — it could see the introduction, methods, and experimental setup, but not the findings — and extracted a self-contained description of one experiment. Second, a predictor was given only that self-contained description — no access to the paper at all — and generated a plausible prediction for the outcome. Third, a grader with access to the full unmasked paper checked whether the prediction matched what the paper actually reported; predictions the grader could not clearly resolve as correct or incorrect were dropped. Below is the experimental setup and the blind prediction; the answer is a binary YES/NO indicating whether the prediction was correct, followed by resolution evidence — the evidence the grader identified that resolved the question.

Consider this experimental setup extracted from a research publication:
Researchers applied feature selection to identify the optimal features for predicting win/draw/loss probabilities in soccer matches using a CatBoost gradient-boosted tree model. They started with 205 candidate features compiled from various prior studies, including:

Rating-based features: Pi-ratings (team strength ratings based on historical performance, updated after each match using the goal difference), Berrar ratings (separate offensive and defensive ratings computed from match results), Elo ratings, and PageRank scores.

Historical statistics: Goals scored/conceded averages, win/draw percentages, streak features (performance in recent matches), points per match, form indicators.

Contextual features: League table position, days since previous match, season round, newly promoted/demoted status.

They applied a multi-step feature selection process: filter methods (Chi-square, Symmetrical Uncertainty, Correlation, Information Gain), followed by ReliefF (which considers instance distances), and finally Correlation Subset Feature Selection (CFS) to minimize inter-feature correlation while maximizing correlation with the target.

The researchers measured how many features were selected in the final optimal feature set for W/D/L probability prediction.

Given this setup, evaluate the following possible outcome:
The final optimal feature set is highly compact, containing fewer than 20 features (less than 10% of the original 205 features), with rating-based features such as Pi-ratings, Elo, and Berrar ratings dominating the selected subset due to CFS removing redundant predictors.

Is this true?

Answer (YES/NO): NO